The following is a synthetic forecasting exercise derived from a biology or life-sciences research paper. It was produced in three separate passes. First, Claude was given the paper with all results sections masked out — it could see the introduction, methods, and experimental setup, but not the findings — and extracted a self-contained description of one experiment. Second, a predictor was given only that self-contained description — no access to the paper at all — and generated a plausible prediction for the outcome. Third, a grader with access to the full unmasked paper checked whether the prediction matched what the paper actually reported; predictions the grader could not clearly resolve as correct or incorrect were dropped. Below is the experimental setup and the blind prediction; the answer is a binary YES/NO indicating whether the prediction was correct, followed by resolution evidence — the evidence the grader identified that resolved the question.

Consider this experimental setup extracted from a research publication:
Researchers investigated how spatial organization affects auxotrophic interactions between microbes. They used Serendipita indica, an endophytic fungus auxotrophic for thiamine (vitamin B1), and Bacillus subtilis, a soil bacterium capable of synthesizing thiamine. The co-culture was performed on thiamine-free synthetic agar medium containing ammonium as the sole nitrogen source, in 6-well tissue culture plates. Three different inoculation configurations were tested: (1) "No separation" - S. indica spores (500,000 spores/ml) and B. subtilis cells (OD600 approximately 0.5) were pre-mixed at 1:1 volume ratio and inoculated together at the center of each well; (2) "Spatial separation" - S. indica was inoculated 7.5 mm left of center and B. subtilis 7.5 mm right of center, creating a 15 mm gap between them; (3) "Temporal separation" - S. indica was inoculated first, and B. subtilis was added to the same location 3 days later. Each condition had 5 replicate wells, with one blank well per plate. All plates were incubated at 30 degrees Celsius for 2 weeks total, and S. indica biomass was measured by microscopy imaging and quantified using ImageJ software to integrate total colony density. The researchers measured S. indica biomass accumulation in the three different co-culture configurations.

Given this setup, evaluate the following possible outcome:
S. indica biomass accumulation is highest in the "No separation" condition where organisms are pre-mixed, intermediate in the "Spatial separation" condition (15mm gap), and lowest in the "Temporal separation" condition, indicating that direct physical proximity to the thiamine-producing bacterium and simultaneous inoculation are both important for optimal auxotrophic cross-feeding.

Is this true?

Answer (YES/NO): NO